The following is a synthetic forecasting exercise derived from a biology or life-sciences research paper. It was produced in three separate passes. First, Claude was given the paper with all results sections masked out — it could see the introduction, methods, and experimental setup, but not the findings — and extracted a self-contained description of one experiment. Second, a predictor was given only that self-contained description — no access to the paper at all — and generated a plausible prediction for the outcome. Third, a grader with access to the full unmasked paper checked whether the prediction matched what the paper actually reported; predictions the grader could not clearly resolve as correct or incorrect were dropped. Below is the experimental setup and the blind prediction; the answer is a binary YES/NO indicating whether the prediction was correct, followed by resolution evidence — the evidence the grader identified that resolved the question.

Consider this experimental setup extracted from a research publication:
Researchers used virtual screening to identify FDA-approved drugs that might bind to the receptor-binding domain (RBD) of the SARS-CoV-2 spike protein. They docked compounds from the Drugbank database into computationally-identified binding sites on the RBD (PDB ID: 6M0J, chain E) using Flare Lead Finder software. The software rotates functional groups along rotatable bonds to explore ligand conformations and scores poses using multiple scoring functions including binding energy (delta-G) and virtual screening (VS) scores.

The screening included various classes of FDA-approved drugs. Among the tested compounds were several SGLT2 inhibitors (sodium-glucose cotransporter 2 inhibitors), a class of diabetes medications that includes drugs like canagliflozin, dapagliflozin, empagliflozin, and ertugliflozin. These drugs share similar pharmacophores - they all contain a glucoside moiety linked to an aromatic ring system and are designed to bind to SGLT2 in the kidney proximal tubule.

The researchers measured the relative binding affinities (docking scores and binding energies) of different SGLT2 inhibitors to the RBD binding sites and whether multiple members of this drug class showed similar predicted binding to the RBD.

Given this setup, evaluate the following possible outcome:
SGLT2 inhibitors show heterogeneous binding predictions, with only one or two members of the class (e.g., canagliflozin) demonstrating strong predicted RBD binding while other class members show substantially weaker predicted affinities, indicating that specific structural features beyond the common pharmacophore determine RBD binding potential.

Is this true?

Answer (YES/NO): NO